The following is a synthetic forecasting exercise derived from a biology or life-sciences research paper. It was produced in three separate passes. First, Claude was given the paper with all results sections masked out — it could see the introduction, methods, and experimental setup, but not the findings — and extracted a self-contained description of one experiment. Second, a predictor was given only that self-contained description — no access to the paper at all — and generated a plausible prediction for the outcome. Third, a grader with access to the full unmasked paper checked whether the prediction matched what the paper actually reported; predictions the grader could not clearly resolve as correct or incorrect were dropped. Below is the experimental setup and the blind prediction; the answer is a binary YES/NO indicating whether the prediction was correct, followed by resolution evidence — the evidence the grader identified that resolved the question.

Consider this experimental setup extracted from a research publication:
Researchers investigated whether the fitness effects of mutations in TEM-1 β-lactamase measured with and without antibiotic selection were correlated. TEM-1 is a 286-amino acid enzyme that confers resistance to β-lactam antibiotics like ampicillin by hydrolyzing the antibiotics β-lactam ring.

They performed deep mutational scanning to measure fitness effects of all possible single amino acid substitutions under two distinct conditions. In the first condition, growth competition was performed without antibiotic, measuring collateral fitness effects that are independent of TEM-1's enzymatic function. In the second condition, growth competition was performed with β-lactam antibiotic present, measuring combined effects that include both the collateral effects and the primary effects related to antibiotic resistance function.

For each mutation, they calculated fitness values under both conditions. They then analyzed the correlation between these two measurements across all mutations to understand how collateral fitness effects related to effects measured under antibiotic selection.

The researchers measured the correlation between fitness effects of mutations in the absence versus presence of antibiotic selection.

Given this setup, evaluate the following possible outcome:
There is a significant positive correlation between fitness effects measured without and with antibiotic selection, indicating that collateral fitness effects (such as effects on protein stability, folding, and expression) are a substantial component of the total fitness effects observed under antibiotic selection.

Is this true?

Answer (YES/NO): YES